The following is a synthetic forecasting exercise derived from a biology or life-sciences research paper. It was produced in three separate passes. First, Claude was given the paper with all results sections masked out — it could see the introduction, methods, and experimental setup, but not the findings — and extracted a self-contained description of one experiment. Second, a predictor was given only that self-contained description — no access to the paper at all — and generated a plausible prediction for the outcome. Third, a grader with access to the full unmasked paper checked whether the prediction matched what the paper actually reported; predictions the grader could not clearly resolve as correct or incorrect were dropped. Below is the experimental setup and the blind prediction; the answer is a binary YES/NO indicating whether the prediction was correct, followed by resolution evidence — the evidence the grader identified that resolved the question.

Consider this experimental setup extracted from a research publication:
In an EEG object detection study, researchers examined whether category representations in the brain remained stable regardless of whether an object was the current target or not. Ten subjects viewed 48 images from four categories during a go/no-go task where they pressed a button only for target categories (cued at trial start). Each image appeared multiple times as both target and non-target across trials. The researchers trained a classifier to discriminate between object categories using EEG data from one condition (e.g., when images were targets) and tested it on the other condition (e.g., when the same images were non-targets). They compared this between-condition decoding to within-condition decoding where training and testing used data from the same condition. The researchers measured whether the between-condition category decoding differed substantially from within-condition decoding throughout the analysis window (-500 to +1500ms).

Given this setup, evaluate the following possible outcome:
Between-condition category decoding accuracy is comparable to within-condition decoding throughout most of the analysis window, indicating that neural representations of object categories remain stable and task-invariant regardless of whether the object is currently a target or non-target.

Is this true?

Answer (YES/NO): YES